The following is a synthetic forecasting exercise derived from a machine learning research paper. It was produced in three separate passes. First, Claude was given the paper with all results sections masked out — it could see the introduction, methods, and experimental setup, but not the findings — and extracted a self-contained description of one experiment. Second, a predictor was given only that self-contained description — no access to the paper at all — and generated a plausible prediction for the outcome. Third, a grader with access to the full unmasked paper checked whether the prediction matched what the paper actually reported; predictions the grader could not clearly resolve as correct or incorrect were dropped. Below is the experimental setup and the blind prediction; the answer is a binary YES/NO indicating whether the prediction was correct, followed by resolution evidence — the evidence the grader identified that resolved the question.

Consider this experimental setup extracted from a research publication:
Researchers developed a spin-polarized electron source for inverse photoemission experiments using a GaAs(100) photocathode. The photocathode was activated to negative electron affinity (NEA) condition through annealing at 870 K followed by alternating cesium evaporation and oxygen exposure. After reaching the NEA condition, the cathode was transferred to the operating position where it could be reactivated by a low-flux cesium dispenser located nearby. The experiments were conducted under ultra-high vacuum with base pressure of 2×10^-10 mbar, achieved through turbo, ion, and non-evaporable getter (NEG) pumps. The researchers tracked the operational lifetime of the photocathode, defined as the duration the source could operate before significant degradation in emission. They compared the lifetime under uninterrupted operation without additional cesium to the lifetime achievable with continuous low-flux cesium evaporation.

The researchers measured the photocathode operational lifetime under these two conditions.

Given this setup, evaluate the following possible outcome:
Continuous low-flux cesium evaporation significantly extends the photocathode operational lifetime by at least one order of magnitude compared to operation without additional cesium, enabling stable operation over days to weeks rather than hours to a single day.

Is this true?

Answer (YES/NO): NO